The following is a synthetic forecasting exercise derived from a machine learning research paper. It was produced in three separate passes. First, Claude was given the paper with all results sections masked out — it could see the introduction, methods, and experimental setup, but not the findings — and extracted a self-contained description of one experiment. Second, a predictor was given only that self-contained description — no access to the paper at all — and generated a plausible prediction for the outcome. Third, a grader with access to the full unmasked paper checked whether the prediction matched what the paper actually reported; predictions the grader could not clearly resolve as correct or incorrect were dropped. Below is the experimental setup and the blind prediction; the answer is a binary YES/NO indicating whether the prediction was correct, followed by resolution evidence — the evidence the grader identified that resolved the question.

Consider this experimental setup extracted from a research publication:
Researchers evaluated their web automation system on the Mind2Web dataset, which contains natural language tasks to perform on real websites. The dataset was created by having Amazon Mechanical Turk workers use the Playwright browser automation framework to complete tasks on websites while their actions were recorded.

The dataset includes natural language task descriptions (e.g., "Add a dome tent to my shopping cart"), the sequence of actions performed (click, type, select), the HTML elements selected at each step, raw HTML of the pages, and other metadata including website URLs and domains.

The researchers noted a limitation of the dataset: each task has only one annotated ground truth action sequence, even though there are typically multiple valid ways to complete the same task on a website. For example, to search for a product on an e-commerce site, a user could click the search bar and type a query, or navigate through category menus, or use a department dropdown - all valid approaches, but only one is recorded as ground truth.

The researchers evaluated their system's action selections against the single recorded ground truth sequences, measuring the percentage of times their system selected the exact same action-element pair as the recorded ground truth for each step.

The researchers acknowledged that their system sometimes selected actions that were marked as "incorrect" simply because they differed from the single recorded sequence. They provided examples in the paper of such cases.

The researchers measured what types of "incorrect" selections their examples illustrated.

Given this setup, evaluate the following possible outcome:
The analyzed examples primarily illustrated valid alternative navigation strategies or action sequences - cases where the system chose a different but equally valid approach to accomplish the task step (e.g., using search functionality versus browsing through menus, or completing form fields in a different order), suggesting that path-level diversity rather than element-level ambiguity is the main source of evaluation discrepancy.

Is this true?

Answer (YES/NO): NO